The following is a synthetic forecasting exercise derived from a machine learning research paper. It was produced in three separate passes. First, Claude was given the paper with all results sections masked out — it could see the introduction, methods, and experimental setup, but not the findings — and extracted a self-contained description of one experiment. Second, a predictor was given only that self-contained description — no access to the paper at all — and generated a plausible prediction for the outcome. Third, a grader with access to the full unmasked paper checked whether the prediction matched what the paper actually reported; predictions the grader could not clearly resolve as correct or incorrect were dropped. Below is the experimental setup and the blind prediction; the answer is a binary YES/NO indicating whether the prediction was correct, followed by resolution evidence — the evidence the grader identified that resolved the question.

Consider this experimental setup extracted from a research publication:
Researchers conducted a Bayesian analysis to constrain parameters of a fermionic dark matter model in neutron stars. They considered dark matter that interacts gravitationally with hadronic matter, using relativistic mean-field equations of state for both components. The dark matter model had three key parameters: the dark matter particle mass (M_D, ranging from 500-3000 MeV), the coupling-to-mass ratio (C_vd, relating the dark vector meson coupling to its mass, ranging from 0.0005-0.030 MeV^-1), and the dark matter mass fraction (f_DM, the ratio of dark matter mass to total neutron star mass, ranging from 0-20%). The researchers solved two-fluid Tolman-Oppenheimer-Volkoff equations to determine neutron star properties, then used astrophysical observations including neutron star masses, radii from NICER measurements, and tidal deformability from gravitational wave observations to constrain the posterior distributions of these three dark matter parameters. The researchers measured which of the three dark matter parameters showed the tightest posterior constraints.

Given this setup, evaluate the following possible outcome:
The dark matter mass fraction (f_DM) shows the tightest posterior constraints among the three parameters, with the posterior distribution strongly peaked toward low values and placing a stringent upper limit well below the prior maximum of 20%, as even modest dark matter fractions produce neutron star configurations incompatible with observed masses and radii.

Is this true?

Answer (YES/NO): YES